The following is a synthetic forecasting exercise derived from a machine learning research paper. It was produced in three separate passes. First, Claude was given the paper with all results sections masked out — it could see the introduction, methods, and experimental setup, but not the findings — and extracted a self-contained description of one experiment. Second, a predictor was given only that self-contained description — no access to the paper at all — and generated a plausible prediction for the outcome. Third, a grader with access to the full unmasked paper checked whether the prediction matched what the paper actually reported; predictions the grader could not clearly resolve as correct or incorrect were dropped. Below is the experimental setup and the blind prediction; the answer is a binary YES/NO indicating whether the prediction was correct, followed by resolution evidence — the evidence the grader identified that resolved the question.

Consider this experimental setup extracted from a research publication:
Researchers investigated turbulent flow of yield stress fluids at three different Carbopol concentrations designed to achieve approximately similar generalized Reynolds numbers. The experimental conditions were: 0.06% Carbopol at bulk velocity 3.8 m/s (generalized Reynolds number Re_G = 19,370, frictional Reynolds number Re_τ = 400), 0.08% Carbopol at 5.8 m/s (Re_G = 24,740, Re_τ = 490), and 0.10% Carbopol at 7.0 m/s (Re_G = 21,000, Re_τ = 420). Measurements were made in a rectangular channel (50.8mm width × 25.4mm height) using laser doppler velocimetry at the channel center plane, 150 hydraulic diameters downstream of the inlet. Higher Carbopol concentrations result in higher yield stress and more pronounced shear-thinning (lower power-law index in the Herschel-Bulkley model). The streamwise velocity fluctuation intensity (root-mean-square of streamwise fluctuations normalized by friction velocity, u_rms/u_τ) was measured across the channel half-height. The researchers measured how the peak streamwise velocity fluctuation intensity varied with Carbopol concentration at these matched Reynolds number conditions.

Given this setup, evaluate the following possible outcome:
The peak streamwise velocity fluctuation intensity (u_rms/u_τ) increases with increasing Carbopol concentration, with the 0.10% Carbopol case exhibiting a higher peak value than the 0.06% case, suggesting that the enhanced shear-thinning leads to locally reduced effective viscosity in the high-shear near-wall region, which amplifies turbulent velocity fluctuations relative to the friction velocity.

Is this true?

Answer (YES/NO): NO